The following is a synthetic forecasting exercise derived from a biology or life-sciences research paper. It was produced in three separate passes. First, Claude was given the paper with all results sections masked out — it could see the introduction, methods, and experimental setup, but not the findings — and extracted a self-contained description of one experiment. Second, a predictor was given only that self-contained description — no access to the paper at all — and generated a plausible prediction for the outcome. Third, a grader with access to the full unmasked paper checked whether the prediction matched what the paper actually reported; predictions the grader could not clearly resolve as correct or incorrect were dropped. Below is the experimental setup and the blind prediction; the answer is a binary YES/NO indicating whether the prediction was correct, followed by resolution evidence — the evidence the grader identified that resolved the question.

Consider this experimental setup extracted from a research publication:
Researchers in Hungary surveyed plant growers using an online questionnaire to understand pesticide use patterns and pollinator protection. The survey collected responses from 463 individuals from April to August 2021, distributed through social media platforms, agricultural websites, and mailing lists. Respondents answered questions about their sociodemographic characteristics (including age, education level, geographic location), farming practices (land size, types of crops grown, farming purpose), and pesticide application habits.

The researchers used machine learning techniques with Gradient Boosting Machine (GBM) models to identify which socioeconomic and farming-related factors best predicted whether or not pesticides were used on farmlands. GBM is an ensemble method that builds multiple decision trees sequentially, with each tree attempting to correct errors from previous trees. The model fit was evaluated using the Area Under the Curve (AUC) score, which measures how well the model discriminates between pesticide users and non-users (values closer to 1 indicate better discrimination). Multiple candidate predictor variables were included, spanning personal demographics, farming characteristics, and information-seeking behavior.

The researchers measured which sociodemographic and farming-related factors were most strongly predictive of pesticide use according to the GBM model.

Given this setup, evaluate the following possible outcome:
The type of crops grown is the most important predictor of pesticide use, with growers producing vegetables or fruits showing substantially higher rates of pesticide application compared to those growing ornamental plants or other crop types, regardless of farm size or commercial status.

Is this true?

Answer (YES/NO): NO